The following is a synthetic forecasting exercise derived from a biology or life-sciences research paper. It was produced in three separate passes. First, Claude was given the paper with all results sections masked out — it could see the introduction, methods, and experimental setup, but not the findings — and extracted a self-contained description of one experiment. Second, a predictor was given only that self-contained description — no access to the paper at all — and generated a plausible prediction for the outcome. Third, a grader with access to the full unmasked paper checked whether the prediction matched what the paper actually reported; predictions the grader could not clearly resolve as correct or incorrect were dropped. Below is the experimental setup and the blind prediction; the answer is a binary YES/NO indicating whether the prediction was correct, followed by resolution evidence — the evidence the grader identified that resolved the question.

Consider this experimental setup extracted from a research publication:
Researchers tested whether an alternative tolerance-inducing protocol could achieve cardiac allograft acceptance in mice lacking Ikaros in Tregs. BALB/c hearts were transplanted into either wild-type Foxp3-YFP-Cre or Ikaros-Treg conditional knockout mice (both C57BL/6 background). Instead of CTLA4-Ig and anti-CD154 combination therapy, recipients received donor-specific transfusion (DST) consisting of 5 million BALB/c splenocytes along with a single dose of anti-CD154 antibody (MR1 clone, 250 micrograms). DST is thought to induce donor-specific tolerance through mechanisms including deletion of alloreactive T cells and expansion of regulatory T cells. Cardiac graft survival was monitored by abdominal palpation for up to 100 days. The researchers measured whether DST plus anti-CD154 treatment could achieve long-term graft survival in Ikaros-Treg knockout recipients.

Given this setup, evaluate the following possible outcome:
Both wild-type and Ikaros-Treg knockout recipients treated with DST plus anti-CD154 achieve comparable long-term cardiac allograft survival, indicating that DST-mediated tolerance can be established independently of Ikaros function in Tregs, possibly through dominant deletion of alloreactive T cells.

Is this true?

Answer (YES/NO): NO